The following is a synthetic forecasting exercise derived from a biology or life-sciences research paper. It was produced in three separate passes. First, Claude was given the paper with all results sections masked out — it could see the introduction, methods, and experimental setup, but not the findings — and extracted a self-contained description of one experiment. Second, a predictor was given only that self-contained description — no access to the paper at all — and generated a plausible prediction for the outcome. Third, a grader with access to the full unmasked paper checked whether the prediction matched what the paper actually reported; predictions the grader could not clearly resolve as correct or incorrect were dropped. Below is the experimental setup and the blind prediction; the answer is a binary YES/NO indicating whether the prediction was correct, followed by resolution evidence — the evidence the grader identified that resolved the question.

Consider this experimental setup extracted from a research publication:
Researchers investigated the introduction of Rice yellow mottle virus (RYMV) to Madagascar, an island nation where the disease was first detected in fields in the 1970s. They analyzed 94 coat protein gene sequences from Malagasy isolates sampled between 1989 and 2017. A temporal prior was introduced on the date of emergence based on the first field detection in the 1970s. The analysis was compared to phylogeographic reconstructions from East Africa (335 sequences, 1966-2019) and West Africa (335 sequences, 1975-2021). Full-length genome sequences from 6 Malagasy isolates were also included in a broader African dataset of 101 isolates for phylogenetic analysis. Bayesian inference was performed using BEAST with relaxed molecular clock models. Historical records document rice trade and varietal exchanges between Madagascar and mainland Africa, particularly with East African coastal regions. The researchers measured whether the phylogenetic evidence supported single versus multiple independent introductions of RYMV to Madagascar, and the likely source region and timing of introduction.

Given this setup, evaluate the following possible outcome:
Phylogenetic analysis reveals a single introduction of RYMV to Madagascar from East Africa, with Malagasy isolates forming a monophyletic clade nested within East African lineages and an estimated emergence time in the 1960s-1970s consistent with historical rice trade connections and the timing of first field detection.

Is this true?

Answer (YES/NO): NO